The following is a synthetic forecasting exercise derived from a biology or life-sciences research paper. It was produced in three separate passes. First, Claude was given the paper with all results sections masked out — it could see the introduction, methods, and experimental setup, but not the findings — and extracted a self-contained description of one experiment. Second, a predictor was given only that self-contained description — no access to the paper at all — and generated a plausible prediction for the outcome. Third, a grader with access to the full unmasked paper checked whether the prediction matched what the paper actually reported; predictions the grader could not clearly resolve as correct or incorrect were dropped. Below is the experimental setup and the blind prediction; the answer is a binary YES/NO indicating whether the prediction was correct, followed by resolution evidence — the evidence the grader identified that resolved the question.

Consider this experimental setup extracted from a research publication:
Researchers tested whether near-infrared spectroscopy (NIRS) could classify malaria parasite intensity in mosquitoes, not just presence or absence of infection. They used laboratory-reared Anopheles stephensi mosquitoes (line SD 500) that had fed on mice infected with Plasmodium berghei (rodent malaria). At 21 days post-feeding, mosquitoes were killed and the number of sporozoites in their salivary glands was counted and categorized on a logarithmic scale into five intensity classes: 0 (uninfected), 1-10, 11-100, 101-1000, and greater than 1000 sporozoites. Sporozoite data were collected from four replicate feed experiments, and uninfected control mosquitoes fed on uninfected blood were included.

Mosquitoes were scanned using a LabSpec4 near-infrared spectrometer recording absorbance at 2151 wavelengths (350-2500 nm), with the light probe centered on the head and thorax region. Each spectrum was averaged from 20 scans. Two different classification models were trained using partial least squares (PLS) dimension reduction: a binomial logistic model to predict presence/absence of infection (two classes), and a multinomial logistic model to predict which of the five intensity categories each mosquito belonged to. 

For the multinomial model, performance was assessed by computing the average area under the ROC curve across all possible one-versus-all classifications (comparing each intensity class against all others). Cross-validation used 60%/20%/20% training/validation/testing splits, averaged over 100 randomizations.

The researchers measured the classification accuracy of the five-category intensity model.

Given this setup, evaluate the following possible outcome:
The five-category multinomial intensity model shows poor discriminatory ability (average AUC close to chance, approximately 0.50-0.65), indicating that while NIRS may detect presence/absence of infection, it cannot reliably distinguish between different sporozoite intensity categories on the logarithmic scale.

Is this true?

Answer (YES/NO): NO